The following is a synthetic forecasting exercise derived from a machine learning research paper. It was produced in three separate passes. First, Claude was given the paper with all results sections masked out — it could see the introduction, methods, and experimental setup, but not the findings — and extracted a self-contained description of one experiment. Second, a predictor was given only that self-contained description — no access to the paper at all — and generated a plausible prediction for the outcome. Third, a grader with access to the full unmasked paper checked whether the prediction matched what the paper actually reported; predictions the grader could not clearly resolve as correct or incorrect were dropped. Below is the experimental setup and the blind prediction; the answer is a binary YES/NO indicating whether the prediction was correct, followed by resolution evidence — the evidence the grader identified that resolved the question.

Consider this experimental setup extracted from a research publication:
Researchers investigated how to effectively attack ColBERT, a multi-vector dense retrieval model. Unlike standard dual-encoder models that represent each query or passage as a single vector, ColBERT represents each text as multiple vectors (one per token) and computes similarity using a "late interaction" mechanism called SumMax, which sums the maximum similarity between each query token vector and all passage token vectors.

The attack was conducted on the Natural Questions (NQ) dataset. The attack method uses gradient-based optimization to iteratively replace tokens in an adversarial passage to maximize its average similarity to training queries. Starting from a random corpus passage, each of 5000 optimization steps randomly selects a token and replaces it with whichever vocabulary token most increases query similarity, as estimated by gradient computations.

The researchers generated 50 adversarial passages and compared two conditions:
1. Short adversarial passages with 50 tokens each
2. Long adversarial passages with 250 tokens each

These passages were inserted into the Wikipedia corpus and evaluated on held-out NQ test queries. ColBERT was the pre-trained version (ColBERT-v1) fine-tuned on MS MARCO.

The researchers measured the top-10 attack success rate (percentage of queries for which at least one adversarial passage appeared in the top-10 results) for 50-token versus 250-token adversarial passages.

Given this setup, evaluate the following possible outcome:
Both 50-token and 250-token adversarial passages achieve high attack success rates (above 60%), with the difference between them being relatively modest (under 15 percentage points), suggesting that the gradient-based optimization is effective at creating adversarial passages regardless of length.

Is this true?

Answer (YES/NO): NO